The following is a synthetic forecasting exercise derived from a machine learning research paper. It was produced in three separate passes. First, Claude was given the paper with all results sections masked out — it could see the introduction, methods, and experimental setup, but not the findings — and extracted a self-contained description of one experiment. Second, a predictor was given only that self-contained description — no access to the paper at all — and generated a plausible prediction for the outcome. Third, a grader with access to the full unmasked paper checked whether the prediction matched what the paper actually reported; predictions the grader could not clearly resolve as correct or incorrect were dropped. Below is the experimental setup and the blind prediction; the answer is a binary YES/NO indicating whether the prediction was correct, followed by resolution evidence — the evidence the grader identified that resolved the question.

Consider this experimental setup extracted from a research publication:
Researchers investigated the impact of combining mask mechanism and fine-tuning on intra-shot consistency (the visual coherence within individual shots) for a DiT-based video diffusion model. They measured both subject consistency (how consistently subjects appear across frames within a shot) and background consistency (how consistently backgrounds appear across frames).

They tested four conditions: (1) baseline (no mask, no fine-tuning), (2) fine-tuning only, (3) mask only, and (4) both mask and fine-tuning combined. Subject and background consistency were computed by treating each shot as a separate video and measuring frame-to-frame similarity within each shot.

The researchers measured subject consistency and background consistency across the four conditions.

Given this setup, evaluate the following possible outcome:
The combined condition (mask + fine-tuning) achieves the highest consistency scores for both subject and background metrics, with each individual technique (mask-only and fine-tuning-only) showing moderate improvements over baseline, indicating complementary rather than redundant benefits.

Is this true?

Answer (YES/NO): NO